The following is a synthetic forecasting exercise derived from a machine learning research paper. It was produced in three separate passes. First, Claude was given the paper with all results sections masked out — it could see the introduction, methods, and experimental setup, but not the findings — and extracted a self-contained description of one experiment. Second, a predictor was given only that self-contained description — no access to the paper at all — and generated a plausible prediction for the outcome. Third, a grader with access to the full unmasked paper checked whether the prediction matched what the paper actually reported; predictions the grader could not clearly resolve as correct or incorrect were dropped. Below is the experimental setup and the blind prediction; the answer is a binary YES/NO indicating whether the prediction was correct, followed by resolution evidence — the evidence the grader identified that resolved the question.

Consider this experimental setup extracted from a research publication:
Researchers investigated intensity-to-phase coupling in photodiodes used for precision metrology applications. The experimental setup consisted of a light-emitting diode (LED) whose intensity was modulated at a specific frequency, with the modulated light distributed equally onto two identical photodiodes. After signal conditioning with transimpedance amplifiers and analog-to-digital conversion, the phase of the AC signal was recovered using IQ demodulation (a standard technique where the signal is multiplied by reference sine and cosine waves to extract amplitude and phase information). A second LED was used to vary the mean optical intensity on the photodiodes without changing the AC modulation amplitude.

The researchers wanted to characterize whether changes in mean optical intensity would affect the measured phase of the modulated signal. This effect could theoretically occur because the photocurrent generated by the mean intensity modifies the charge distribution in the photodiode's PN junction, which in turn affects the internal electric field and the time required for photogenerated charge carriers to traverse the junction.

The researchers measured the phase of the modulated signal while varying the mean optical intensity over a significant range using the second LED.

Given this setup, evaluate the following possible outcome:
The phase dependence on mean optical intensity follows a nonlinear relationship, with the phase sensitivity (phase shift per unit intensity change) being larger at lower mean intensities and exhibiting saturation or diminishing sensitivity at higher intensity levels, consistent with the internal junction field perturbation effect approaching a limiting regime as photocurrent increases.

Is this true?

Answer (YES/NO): YES